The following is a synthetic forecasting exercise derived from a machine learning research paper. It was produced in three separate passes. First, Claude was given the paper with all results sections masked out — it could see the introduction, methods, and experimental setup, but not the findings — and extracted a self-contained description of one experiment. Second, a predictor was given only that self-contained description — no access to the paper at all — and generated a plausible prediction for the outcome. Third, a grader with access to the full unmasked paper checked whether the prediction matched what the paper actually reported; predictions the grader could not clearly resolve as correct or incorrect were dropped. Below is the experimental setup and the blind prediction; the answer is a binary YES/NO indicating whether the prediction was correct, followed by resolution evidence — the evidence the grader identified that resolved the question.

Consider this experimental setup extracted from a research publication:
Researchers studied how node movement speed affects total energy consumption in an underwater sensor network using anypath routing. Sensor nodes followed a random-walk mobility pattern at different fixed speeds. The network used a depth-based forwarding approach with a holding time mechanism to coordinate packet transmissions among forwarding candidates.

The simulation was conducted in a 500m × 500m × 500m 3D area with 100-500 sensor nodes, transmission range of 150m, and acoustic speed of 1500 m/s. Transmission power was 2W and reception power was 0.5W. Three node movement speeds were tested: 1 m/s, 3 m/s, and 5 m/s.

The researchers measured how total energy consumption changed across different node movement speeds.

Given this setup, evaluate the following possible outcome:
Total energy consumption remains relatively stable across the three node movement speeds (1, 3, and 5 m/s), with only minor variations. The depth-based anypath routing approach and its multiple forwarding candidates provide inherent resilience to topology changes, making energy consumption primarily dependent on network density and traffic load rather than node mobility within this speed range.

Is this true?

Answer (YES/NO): YES